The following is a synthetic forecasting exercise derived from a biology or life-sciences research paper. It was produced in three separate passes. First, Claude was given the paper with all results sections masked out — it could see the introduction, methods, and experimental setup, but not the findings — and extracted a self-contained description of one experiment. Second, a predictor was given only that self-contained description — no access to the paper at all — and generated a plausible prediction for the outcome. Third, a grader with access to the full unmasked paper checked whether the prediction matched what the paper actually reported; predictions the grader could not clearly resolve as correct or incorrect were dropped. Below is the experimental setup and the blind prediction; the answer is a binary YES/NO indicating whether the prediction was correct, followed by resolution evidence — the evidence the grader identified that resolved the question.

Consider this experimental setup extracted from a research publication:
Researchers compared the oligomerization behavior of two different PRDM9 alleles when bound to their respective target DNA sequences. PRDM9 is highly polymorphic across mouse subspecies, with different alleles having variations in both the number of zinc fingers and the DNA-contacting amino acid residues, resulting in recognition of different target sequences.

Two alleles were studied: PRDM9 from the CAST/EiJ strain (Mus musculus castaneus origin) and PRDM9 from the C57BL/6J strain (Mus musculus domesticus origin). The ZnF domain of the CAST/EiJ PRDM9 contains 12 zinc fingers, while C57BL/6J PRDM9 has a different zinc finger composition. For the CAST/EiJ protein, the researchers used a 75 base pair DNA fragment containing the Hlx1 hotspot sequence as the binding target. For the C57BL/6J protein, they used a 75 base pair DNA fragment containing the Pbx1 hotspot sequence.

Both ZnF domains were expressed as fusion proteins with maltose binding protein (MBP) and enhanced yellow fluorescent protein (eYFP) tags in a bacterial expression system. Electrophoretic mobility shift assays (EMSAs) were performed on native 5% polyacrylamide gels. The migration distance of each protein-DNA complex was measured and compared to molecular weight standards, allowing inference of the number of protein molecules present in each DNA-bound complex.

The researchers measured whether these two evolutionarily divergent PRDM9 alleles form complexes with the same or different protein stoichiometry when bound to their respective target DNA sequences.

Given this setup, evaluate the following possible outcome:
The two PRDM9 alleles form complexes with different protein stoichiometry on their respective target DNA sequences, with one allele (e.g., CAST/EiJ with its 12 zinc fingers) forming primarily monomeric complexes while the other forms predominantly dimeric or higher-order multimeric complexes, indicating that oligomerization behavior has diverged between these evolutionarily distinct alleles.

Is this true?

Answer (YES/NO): NO